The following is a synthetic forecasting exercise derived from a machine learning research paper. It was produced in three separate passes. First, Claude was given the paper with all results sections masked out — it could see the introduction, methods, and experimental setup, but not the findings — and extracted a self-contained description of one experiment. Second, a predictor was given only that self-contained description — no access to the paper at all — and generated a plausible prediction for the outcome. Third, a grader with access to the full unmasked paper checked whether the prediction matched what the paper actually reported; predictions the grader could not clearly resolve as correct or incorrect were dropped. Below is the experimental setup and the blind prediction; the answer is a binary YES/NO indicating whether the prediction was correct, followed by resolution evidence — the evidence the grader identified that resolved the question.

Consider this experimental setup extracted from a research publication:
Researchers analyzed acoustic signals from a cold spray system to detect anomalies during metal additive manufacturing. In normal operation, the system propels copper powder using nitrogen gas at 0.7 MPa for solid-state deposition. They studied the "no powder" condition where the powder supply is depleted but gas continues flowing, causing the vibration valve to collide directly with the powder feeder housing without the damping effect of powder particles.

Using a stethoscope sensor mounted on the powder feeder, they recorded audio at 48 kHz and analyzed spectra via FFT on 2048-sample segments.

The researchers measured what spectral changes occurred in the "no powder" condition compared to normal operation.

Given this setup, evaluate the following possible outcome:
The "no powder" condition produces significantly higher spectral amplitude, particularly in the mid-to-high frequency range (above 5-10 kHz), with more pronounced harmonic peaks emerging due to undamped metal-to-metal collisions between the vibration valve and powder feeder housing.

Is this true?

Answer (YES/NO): NO